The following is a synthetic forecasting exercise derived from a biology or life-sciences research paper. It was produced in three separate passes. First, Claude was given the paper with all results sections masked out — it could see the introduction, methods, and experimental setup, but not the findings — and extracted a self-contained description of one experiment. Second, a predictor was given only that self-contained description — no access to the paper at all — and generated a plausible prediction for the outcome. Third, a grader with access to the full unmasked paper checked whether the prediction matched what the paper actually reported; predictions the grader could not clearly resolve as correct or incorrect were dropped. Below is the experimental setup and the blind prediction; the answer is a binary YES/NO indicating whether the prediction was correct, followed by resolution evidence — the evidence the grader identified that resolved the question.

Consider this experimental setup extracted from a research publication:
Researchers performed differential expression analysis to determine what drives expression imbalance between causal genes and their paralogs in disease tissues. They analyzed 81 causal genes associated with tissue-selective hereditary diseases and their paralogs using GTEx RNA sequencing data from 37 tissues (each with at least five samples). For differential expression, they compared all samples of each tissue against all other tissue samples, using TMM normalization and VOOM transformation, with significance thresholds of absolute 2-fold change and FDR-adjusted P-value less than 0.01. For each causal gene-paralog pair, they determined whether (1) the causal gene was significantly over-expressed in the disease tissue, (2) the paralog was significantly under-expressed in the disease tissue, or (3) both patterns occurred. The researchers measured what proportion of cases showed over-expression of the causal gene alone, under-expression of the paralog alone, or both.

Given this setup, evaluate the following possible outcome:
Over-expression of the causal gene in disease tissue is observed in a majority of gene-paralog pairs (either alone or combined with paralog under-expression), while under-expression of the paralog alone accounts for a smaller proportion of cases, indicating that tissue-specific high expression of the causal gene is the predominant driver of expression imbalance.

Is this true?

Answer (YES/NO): YES